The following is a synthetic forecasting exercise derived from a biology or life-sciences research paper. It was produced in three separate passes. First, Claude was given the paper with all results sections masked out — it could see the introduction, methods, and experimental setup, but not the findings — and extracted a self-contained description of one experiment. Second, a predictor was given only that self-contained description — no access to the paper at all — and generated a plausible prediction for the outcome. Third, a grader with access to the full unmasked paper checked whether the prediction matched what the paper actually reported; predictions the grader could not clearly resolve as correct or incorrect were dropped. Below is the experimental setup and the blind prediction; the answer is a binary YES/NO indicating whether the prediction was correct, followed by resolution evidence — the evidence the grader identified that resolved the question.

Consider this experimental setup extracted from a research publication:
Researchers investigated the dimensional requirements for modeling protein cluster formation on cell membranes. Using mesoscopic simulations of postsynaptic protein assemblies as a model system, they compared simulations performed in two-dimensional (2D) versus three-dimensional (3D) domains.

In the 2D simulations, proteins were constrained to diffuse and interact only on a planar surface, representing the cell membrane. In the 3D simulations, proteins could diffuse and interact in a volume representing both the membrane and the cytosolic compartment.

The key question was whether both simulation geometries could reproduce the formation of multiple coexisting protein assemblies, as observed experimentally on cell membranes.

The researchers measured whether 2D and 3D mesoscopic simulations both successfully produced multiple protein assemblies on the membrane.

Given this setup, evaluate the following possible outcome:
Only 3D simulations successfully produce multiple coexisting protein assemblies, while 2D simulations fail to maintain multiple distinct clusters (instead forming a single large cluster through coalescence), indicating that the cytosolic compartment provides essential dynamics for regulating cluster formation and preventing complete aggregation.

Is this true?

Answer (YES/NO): NO